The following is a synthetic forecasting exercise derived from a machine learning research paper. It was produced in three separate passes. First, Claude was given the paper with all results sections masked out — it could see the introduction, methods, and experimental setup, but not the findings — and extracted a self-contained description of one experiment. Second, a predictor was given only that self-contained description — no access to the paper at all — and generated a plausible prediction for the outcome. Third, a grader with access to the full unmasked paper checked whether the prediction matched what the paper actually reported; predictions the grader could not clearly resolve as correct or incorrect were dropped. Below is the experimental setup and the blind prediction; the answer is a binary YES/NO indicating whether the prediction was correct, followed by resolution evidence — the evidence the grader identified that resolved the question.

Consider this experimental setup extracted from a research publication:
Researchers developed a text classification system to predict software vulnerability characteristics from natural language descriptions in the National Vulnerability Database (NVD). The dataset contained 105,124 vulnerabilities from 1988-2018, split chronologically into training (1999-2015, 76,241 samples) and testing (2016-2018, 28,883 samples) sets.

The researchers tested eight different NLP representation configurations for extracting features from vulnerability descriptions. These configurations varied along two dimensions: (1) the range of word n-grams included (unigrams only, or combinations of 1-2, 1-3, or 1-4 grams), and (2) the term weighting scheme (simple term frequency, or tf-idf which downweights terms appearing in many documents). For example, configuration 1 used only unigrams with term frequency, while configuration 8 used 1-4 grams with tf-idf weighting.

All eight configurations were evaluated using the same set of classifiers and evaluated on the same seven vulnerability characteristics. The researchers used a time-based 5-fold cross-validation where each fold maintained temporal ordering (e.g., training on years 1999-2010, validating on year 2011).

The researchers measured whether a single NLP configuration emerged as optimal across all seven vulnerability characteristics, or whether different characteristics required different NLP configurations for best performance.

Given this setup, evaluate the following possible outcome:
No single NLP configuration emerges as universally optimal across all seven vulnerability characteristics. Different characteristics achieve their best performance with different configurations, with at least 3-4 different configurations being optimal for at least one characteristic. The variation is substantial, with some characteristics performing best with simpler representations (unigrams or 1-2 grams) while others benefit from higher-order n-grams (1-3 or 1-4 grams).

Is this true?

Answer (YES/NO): YES